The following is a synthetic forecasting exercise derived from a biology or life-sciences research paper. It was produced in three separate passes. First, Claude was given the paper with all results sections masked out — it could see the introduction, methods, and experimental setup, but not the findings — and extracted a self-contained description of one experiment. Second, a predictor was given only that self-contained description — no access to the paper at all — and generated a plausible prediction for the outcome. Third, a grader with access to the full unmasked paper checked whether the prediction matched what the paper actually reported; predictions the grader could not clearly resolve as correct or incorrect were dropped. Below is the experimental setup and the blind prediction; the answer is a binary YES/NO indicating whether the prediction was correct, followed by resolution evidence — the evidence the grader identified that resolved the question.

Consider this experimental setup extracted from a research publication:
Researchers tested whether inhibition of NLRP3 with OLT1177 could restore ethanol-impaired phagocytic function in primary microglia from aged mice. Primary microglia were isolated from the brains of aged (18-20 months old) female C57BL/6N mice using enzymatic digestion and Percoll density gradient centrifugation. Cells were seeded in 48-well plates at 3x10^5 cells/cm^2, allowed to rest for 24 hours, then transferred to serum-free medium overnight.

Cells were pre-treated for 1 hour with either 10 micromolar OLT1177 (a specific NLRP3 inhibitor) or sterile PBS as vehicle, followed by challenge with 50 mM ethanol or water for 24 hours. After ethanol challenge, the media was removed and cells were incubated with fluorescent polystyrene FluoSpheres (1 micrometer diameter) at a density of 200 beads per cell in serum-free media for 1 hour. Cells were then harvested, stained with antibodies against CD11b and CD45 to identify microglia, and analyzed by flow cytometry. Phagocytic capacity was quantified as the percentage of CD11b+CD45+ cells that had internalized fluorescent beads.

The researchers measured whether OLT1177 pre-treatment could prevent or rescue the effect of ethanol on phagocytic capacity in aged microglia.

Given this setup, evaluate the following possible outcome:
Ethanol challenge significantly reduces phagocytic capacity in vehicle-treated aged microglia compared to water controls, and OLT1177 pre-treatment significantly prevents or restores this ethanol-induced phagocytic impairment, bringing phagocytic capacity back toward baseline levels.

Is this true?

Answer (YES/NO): NO